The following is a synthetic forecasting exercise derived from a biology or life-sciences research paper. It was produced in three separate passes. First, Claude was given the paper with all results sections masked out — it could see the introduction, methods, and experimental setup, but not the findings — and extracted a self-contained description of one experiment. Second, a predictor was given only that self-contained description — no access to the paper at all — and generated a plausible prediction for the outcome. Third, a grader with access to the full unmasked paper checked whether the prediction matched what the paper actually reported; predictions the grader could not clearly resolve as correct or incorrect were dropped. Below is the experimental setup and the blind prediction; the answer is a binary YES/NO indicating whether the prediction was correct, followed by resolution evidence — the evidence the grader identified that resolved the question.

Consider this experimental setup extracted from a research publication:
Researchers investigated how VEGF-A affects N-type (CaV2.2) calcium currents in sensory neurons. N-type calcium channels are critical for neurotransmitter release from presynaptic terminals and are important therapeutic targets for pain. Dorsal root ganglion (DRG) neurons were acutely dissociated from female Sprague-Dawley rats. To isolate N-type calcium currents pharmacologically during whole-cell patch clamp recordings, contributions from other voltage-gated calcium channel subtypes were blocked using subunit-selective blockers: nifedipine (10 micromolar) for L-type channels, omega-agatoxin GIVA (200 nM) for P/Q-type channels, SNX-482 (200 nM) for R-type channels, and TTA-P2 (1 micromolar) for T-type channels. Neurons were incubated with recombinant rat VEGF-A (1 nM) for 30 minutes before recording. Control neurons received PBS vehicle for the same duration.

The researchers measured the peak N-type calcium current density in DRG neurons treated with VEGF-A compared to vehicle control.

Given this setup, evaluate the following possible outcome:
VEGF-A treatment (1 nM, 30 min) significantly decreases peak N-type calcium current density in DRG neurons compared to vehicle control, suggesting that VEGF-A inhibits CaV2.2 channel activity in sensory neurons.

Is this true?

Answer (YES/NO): NO